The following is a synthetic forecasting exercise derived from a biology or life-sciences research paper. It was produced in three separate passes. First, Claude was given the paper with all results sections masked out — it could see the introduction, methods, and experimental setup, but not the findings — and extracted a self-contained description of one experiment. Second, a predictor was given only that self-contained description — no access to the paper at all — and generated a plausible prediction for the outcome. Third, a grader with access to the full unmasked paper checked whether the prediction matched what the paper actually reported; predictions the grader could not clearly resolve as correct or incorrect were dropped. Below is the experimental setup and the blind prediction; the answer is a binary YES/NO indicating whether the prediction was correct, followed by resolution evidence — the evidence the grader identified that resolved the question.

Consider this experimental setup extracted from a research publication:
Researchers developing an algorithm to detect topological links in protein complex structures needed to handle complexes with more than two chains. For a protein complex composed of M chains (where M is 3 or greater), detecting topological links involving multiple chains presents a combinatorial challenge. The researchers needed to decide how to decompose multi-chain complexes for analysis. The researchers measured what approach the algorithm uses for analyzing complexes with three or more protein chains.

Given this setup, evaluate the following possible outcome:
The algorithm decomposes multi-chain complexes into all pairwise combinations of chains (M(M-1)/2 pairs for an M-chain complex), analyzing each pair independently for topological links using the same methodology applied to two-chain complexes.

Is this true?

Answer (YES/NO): YES